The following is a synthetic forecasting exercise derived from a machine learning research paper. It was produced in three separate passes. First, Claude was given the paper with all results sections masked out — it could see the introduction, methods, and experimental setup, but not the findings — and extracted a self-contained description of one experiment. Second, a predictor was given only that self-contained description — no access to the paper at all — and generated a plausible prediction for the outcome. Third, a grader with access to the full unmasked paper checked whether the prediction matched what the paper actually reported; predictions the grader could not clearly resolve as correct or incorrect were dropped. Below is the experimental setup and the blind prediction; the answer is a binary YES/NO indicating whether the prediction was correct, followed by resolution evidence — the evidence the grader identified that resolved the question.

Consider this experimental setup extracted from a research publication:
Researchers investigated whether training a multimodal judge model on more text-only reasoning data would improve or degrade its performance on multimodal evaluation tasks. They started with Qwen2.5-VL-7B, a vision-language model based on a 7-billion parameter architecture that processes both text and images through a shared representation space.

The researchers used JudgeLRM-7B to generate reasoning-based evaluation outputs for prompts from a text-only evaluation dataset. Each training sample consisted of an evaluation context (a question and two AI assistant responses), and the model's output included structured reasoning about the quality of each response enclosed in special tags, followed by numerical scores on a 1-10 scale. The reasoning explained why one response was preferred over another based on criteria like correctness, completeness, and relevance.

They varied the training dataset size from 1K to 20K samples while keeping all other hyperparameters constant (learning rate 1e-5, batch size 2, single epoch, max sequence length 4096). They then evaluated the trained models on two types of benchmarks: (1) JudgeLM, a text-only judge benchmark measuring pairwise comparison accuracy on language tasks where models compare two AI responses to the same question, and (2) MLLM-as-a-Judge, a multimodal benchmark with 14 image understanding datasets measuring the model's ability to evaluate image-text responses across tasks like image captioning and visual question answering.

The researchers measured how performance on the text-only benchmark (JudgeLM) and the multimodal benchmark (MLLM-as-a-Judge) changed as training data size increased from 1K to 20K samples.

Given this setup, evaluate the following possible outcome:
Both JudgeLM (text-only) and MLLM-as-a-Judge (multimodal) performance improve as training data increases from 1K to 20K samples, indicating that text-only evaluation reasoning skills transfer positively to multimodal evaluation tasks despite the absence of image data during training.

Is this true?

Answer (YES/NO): NO